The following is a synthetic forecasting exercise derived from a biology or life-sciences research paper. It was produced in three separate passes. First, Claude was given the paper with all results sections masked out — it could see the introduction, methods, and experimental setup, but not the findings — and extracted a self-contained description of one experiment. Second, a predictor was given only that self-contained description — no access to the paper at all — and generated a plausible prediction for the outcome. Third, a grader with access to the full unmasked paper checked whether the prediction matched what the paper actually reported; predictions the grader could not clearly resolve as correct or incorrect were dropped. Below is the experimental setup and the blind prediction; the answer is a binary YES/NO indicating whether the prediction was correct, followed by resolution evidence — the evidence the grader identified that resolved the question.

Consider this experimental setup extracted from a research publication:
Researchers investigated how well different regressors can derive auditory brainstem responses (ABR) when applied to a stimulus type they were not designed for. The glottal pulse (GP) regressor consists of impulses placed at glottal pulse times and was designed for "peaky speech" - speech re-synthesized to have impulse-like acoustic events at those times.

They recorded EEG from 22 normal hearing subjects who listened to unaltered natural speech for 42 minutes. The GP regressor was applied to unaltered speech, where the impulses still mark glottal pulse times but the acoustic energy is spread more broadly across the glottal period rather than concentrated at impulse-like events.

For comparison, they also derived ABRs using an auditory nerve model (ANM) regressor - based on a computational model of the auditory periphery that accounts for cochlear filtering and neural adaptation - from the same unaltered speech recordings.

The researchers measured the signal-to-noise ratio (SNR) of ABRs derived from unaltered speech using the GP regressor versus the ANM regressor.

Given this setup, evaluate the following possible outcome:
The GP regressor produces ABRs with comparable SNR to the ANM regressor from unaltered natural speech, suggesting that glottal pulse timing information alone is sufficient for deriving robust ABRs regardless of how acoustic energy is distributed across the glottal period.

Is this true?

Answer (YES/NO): NO